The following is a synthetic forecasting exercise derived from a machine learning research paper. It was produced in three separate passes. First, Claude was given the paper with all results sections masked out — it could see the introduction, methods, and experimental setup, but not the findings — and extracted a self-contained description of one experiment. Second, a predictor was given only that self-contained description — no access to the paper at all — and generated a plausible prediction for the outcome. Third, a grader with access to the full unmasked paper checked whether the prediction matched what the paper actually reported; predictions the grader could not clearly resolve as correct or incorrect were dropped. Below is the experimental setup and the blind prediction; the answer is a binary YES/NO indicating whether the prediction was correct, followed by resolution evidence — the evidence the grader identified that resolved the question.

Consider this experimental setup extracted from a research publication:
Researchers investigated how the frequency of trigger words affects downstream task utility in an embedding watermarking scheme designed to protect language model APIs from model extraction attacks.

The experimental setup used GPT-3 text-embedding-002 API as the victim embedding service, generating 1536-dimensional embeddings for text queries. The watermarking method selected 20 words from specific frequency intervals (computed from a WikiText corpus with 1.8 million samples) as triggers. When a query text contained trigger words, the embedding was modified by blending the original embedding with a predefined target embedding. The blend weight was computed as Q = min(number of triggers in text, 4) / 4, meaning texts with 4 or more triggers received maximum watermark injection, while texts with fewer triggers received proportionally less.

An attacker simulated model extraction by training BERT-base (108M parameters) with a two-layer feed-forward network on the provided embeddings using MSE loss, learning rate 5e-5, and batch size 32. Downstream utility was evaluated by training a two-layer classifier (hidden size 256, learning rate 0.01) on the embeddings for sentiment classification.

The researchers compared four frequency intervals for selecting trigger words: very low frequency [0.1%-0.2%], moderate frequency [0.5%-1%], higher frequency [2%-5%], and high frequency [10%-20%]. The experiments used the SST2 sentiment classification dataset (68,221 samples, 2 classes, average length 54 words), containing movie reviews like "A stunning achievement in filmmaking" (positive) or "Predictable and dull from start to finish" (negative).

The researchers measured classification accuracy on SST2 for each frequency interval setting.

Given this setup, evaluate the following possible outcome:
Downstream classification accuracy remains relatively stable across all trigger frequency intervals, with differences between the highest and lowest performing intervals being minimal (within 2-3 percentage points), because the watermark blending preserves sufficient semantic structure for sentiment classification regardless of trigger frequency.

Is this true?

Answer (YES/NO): NO